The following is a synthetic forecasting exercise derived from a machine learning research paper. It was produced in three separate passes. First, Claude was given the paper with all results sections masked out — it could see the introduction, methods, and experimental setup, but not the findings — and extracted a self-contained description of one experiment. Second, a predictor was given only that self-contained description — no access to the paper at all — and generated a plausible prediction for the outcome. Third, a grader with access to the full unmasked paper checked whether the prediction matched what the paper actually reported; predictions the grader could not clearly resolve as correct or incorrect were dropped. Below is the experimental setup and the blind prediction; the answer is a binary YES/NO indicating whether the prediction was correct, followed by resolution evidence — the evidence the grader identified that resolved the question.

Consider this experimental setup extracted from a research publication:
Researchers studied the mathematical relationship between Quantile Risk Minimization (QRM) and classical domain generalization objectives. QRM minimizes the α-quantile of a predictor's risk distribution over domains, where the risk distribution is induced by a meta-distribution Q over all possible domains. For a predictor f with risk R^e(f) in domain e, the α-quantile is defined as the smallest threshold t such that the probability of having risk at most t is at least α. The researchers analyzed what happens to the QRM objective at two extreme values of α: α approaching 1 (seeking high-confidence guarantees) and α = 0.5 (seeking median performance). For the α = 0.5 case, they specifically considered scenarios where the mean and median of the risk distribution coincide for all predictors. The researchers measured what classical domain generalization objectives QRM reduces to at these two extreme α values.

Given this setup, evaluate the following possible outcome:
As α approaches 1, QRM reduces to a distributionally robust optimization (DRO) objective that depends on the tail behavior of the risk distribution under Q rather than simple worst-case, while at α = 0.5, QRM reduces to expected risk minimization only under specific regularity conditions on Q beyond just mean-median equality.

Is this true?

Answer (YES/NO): NO